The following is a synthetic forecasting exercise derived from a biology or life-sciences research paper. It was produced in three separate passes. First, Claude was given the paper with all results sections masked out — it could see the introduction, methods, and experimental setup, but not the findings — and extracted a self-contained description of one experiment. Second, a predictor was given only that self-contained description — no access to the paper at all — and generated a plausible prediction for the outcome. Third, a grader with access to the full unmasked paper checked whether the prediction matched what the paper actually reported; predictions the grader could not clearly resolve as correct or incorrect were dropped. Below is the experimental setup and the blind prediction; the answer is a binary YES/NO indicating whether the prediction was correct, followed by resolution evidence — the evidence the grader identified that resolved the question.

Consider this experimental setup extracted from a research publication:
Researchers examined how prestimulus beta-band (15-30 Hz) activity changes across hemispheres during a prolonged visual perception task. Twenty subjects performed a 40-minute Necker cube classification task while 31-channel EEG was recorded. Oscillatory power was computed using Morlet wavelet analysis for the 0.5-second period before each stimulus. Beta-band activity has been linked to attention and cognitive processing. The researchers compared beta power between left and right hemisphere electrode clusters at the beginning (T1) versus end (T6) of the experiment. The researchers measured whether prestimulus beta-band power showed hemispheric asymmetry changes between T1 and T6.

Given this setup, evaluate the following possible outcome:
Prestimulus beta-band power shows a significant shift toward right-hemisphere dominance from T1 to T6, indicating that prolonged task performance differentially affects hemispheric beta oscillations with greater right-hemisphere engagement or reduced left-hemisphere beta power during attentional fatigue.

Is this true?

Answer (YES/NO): YES